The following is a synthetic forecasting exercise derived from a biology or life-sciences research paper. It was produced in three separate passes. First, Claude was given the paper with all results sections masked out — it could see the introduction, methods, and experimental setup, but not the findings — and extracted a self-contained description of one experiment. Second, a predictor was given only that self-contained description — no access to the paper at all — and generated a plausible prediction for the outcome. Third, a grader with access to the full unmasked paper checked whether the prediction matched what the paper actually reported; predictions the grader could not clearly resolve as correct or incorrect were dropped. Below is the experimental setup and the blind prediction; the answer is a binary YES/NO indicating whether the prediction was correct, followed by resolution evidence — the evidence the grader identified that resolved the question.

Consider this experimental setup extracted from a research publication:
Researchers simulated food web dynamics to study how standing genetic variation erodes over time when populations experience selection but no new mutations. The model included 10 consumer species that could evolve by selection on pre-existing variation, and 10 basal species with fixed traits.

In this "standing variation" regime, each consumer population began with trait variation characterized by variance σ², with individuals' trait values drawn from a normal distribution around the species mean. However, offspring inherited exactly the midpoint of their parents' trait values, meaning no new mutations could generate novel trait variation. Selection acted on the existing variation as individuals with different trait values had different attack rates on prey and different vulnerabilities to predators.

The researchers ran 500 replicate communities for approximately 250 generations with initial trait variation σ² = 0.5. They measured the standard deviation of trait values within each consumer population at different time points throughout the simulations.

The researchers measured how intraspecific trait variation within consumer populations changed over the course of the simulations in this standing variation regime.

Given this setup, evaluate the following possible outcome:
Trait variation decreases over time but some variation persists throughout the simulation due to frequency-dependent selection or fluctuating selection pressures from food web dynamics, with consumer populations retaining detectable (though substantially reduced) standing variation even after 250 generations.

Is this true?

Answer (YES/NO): NO